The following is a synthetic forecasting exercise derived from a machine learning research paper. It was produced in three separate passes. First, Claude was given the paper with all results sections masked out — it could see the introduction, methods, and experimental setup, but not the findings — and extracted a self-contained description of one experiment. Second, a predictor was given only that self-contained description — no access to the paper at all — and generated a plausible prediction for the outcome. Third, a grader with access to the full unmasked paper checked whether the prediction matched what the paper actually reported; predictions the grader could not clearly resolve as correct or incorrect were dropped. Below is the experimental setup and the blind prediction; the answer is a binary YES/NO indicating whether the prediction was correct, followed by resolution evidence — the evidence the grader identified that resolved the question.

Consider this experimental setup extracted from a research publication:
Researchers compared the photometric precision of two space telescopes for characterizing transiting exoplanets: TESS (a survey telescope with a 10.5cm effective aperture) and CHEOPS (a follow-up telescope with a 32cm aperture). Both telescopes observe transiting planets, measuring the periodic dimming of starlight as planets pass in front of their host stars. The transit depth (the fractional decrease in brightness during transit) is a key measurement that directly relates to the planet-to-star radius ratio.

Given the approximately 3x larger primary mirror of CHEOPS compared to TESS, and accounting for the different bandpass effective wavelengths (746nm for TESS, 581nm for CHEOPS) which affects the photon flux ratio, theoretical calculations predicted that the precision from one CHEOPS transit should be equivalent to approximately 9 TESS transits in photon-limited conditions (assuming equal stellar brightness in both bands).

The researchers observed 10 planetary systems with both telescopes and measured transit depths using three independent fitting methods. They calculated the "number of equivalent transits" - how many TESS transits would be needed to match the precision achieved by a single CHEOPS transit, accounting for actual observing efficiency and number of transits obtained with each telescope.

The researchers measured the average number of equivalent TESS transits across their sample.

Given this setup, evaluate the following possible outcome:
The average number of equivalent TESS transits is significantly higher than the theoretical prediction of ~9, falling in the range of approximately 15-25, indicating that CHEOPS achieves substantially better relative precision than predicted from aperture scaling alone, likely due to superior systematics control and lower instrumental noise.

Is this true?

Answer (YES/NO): NO